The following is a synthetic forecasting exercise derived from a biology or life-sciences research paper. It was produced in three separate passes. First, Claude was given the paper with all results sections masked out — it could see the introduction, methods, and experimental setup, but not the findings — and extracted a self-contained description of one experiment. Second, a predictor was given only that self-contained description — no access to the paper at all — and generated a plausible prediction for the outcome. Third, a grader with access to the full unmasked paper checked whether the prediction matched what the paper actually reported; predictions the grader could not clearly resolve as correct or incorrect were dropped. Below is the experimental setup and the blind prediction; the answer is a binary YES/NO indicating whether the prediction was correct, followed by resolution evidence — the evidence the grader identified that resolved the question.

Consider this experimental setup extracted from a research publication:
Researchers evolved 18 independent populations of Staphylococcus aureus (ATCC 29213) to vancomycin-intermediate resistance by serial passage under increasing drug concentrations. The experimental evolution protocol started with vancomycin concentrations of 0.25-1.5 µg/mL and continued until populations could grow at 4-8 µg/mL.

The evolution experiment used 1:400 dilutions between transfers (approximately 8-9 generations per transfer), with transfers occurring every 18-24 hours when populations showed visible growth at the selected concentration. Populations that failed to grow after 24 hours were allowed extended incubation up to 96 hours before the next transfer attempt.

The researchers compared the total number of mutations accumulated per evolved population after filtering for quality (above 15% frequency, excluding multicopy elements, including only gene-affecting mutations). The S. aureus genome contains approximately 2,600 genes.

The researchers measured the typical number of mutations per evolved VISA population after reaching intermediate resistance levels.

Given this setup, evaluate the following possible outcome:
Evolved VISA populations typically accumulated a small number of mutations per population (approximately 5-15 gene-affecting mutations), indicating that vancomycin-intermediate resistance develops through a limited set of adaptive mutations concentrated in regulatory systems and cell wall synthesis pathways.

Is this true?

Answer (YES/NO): NO